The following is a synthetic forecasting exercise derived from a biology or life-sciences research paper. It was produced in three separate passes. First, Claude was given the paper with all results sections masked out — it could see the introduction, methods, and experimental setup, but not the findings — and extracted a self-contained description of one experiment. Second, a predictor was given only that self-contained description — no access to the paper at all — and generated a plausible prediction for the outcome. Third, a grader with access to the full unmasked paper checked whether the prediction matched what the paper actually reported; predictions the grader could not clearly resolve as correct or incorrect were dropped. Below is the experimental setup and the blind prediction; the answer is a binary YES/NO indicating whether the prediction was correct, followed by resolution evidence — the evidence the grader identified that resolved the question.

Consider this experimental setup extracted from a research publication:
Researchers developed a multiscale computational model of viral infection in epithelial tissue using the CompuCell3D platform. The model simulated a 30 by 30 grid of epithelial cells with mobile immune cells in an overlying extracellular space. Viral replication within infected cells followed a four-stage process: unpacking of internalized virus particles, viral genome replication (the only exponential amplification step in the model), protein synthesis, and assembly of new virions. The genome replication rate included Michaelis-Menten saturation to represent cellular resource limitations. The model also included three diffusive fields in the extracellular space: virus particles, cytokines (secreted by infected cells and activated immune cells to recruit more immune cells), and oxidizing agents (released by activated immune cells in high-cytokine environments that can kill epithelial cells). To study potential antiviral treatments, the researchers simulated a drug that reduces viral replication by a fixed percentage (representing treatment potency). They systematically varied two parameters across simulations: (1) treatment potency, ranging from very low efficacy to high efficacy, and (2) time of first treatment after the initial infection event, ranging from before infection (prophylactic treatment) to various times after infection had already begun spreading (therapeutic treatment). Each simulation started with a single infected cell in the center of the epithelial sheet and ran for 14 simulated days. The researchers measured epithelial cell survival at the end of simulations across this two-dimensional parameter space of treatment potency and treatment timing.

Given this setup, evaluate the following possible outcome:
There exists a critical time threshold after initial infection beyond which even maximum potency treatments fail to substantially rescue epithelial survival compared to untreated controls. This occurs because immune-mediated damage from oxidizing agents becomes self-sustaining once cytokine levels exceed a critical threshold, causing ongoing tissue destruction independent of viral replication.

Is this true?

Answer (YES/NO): NO